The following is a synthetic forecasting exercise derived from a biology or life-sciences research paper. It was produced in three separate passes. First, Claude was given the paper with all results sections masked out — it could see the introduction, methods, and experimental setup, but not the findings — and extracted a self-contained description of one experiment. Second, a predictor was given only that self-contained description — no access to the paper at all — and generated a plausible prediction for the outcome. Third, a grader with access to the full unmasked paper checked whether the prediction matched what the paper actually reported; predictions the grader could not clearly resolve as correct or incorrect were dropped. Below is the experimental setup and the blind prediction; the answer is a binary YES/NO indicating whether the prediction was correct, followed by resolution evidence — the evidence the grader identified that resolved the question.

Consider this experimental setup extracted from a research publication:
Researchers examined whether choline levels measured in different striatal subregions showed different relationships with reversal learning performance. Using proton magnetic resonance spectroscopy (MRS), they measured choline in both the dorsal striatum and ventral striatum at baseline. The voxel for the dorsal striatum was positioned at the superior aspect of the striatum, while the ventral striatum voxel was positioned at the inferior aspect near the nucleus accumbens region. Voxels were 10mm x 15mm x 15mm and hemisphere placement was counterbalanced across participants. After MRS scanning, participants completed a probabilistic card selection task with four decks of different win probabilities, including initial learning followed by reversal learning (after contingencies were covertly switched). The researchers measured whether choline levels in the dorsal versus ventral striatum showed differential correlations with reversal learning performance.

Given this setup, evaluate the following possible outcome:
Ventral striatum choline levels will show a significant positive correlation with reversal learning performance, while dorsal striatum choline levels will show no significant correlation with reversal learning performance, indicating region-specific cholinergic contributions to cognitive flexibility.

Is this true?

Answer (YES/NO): NO